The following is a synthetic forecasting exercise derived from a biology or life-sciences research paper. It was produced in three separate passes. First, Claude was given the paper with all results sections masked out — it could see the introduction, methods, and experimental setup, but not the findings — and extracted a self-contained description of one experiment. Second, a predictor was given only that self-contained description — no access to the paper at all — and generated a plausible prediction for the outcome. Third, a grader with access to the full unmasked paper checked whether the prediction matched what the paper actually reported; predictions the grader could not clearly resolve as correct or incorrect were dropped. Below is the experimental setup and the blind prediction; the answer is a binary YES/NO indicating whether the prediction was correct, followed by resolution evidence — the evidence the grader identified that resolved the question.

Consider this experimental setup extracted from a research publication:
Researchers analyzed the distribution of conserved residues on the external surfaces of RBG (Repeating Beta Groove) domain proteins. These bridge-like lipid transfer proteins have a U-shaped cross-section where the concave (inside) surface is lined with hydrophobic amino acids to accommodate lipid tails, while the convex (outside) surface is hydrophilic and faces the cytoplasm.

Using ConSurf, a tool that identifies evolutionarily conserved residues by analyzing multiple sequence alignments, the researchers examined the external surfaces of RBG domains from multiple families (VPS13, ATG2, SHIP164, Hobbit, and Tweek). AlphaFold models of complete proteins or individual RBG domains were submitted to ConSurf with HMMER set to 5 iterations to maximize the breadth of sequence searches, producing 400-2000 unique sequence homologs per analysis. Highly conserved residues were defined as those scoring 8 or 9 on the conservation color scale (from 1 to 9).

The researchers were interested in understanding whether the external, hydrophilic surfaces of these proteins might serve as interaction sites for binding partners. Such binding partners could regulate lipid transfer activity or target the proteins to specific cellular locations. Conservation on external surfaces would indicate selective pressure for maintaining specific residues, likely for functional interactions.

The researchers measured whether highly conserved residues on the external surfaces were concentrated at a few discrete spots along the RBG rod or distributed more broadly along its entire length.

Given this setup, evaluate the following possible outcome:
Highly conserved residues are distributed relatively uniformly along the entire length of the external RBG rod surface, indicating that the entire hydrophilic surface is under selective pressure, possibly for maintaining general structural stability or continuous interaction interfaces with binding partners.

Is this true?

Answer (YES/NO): NO